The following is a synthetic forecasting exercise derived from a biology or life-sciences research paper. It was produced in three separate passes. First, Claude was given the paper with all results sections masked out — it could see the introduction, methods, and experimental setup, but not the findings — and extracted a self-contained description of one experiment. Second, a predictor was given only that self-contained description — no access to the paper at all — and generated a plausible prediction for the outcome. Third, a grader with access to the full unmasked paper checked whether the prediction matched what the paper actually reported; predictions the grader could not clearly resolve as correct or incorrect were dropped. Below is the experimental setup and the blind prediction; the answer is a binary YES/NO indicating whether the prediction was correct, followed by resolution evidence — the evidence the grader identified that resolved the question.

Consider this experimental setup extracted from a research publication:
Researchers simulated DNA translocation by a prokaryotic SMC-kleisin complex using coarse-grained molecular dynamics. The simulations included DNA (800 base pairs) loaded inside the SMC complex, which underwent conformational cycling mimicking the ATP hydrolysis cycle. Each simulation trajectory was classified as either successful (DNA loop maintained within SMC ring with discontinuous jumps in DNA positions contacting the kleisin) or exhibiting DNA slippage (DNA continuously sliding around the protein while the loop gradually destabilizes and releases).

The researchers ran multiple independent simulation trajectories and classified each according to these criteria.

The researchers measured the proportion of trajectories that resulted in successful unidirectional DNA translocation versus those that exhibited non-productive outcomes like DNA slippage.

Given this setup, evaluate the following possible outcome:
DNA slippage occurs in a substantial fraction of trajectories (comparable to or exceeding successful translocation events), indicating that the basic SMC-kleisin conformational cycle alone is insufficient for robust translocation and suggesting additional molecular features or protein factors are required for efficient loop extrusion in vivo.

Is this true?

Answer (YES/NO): NO